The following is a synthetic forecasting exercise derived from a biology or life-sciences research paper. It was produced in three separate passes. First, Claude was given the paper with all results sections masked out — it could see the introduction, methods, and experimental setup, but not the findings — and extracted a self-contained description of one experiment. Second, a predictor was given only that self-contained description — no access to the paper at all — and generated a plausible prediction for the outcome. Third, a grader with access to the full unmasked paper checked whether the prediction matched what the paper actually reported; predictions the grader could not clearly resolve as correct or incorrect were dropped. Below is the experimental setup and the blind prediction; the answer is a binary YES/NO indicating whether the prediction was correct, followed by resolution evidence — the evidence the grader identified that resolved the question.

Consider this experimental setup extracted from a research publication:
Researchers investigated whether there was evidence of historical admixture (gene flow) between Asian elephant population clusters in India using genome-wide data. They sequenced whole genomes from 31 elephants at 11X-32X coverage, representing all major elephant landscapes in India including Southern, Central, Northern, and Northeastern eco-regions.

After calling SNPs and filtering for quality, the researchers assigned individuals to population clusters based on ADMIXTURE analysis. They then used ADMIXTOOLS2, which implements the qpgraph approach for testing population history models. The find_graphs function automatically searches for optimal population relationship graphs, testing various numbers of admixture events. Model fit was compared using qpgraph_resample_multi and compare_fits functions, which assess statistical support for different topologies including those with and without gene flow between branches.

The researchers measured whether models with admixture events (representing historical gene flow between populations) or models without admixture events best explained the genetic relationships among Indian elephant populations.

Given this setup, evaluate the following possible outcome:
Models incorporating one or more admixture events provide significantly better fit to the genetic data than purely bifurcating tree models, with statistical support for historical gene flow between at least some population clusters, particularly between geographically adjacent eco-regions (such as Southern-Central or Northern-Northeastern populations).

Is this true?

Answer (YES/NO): NO